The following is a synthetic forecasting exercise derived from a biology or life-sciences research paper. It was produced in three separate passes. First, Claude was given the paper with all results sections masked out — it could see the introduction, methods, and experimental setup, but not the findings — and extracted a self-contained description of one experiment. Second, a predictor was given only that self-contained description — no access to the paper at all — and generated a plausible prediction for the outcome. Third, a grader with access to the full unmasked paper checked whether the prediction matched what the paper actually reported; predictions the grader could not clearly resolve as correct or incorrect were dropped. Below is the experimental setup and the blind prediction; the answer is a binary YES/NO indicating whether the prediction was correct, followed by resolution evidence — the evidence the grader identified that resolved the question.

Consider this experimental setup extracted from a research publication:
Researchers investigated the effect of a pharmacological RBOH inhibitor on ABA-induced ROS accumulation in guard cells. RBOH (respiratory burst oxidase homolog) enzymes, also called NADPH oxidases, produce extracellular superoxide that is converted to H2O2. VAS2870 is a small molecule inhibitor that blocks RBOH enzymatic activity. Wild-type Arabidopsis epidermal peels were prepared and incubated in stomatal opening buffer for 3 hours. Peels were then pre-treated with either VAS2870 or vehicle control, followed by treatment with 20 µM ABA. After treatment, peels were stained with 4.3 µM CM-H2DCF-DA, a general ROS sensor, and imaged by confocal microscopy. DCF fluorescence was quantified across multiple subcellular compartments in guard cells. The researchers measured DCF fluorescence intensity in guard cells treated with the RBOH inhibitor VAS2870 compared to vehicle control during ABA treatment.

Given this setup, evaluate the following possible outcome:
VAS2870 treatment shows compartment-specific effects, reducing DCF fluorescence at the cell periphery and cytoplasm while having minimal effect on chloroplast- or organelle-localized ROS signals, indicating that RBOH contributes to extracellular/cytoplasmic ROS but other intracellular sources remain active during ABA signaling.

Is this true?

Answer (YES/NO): NO